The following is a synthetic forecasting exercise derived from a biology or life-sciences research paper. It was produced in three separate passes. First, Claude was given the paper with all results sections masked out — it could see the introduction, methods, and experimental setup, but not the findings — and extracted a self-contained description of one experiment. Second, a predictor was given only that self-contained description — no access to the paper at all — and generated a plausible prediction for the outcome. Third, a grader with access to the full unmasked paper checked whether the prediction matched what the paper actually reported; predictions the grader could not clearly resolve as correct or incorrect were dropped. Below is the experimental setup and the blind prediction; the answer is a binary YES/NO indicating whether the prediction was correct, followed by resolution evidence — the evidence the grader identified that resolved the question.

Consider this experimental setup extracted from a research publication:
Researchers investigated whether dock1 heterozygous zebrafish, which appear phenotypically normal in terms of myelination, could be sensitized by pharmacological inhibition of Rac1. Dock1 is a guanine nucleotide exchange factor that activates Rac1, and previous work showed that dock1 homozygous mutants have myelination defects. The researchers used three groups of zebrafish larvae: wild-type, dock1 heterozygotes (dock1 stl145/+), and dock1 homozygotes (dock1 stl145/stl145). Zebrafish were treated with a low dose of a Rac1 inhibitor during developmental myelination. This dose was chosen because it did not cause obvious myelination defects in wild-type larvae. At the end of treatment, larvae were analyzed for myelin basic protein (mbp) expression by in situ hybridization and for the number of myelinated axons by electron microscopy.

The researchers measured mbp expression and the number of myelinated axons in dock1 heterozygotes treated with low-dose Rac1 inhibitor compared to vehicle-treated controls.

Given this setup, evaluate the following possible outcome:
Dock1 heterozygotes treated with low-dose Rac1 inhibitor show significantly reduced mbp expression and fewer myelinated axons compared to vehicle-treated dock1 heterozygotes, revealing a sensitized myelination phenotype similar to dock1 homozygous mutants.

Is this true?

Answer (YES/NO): NO